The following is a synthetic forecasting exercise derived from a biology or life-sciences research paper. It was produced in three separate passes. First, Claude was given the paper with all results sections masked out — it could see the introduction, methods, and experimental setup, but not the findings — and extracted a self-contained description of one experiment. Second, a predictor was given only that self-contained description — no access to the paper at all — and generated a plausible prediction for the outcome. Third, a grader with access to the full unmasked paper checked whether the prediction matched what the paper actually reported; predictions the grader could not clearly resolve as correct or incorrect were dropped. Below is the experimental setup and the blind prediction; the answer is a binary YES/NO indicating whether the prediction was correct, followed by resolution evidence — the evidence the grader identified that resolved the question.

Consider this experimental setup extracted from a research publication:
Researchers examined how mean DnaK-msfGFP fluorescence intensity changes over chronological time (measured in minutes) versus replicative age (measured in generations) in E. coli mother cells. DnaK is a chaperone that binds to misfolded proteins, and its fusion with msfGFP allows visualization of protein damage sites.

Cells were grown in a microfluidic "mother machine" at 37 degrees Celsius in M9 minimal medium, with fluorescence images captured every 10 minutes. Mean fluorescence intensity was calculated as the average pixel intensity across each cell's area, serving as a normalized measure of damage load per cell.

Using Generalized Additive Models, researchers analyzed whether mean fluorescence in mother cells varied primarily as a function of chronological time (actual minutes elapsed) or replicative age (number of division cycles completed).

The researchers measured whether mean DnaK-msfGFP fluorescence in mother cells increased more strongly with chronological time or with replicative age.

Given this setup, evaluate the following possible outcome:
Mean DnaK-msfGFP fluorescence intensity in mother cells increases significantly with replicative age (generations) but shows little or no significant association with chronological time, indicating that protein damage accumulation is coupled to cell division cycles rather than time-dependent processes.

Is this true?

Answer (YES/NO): NO